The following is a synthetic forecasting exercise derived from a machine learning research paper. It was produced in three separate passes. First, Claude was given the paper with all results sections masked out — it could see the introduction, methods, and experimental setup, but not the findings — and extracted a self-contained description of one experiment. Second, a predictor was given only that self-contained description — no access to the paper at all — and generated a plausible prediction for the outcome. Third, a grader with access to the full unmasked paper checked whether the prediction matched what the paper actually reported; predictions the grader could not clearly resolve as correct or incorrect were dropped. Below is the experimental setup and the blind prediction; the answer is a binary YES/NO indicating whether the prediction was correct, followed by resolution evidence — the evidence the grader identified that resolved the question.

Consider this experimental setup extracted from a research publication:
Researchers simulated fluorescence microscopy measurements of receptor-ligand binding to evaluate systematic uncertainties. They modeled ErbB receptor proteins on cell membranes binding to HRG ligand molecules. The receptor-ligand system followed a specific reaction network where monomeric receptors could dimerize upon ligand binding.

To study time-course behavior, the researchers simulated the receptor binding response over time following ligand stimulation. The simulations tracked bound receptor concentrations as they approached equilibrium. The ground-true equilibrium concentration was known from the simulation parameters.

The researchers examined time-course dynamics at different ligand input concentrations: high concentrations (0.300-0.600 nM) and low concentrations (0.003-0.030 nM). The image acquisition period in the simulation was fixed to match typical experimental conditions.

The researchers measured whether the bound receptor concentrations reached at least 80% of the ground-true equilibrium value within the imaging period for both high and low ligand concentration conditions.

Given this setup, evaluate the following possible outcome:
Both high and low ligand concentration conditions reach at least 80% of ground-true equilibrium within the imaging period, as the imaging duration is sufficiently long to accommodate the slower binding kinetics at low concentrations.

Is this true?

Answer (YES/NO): NO